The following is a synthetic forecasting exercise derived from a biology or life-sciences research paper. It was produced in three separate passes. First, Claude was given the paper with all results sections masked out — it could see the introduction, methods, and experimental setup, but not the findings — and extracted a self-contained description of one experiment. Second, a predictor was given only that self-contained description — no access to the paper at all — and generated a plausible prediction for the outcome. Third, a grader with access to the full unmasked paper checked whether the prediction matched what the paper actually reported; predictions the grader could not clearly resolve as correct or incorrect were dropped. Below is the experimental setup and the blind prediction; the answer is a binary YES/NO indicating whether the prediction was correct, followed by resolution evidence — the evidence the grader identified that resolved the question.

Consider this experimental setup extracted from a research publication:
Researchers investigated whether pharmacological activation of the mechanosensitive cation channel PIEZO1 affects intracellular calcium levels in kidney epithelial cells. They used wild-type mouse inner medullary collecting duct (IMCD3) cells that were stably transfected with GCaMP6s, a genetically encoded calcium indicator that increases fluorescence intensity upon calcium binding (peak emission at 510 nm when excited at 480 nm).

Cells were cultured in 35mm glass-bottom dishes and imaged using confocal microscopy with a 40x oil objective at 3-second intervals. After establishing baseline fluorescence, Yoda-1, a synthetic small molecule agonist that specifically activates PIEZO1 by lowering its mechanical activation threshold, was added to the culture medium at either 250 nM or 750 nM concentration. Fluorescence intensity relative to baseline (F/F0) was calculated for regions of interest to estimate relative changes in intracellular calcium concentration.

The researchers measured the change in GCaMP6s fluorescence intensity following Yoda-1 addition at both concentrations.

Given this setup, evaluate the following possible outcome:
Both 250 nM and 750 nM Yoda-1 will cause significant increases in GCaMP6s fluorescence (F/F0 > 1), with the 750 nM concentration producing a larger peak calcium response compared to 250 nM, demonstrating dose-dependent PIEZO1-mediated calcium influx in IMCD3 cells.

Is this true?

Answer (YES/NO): YES